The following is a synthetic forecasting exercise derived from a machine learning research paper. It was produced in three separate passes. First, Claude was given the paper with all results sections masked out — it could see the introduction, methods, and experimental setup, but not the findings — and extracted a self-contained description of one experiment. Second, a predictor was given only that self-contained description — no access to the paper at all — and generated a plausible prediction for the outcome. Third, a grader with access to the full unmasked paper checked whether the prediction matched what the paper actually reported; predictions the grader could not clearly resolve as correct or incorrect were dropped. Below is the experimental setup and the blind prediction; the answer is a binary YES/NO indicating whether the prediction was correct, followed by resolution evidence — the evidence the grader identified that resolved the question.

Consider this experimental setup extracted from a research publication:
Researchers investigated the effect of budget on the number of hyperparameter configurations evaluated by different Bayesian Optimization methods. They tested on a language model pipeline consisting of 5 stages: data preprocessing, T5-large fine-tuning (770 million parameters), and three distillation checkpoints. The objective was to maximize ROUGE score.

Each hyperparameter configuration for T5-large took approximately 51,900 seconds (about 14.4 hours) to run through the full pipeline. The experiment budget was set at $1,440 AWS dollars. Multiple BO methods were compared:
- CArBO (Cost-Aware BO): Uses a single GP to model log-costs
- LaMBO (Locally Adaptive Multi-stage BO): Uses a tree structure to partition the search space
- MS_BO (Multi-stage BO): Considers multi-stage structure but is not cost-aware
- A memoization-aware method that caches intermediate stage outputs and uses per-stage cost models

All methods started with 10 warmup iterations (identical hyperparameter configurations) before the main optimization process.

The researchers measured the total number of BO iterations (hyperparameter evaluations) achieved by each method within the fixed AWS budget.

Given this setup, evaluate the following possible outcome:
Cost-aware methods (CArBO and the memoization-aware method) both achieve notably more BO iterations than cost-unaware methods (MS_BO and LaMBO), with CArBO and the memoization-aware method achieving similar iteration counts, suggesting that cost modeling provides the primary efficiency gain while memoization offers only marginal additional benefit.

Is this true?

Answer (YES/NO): NO